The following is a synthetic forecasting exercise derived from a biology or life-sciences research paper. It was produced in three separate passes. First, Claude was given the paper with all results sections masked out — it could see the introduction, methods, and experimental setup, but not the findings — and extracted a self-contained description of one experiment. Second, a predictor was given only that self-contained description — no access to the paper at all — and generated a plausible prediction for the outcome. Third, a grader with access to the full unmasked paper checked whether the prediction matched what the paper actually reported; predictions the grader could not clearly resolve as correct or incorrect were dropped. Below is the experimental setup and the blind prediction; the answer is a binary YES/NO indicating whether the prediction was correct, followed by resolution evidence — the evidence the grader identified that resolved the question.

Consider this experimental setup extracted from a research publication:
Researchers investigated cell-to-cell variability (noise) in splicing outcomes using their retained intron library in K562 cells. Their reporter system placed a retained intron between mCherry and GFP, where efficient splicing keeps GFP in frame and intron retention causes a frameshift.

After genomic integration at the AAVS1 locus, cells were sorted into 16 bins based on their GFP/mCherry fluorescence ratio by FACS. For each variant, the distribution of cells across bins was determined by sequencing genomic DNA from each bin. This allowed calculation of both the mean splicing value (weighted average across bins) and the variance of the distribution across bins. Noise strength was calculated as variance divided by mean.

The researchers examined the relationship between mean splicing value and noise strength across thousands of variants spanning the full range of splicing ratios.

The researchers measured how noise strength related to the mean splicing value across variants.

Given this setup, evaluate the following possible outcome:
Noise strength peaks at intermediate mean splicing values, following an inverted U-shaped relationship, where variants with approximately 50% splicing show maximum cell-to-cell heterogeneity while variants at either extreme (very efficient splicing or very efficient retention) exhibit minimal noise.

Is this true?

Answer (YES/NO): NO